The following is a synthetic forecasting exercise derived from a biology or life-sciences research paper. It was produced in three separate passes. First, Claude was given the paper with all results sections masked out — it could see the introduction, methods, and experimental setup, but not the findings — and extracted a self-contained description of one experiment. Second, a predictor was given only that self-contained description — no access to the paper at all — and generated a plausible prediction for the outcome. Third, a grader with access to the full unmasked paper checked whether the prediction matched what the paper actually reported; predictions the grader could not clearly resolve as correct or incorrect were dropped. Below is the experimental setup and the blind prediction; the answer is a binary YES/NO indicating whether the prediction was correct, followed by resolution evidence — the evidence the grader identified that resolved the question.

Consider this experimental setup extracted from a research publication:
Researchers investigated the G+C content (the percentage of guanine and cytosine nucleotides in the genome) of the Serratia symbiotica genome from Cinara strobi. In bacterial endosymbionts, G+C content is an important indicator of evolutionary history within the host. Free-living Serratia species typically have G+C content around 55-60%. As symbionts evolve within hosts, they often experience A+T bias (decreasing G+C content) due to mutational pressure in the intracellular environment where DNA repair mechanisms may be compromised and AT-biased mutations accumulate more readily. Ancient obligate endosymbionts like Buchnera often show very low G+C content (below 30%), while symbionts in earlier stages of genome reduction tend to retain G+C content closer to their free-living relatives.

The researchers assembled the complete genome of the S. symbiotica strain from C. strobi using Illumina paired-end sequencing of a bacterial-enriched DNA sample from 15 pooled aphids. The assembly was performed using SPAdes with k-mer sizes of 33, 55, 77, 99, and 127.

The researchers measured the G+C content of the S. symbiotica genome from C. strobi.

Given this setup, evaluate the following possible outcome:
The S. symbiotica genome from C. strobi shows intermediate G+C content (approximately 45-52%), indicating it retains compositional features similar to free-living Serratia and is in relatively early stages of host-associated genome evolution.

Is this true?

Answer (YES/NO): NO